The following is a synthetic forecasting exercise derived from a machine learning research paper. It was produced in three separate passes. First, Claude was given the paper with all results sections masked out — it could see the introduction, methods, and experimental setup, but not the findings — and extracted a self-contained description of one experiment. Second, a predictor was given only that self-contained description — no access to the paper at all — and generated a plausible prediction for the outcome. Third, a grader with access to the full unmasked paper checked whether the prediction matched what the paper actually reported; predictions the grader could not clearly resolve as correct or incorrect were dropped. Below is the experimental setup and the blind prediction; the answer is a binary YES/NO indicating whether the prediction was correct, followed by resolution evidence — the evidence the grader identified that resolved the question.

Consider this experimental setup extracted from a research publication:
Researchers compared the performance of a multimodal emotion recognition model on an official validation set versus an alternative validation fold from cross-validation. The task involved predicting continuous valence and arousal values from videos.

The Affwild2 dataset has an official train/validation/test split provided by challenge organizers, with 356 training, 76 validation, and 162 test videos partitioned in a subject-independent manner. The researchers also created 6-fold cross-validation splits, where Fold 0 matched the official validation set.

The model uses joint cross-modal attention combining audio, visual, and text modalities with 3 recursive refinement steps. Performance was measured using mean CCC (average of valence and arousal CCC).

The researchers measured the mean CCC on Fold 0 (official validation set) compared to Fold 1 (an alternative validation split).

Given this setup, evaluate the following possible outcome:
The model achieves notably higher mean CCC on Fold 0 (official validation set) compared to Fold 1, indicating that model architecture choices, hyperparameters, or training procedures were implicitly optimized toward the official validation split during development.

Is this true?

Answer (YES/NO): NO